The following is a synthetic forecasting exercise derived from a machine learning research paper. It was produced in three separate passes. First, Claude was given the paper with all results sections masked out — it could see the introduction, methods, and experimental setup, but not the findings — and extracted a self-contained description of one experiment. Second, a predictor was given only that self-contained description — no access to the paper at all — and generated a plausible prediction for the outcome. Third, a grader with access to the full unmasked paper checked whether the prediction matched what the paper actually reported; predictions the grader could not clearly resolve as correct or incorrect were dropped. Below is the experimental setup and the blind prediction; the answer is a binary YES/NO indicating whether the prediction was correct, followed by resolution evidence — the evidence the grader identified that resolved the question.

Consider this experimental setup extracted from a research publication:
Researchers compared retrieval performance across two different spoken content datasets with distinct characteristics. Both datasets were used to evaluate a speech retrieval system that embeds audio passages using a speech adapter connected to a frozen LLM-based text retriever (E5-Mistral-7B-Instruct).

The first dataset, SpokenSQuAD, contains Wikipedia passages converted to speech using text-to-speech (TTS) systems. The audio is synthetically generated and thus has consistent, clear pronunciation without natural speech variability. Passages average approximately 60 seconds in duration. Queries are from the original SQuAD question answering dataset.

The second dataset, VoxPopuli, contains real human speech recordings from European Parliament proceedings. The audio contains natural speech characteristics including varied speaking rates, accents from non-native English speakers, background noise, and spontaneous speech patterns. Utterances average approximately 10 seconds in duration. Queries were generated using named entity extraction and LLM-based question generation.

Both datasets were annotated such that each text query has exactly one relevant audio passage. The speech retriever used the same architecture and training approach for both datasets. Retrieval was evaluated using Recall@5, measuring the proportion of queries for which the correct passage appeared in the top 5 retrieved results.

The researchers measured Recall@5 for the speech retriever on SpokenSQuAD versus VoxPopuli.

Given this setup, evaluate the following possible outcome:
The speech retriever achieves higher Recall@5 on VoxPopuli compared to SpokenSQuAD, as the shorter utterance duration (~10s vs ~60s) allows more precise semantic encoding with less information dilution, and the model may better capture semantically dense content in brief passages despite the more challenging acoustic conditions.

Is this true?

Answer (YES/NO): YES